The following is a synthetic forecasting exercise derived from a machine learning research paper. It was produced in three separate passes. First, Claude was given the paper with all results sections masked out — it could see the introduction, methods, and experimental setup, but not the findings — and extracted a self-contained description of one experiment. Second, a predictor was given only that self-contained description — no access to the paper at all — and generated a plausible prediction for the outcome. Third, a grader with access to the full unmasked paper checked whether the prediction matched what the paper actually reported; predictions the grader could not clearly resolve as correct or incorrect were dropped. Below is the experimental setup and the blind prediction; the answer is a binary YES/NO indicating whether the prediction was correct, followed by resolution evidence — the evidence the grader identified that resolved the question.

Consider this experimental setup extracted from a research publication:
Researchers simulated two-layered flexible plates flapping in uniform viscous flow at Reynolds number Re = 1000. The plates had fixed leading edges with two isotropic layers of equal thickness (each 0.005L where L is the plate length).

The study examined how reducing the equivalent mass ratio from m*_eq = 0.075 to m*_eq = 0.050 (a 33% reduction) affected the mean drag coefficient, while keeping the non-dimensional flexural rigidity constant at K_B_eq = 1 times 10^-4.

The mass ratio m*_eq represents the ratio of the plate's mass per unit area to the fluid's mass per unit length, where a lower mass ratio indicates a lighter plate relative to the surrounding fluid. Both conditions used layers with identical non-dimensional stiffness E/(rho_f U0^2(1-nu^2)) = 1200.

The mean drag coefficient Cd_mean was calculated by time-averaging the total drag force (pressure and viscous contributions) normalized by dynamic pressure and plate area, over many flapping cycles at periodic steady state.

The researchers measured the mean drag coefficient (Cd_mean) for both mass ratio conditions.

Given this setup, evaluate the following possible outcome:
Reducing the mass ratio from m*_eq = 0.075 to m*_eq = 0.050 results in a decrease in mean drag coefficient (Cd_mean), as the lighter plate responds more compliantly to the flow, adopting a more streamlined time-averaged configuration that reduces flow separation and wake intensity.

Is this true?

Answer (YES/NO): YES